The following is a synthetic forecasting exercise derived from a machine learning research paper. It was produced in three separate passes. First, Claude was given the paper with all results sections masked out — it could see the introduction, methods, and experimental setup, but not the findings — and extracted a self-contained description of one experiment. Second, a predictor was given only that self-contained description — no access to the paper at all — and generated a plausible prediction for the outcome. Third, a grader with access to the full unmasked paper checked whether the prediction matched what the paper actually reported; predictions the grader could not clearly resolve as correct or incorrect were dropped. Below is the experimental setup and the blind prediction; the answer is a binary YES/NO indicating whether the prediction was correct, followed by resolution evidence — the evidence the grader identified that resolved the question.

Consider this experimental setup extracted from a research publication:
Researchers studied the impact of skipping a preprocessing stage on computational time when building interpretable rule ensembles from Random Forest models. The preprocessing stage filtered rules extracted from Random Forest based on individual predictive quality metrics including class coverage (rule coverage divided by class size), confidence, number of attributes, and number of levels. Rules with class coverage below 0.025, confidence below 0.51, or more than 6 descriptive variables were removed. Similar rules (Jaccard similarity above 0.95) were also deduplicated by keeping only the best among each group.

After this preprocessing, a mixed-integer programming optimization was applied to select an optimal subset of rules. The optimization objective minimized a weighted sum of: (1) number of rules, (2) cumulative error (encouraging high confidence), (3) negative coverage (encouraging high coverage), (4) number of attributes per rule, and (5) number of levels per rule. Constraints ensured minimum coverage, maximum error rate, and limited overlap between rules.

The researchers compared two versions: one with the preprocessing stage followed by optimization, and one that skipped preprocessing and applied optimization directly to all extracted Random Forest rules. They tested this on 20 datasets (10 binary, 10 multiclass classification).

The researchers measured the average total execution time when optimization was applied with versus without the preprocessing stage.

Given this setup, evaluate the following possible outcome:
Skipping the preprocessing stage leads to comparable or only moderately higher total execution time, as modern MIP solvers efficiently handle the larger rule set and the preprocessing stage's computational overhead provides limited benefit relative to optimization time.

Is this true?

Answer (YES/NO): NO